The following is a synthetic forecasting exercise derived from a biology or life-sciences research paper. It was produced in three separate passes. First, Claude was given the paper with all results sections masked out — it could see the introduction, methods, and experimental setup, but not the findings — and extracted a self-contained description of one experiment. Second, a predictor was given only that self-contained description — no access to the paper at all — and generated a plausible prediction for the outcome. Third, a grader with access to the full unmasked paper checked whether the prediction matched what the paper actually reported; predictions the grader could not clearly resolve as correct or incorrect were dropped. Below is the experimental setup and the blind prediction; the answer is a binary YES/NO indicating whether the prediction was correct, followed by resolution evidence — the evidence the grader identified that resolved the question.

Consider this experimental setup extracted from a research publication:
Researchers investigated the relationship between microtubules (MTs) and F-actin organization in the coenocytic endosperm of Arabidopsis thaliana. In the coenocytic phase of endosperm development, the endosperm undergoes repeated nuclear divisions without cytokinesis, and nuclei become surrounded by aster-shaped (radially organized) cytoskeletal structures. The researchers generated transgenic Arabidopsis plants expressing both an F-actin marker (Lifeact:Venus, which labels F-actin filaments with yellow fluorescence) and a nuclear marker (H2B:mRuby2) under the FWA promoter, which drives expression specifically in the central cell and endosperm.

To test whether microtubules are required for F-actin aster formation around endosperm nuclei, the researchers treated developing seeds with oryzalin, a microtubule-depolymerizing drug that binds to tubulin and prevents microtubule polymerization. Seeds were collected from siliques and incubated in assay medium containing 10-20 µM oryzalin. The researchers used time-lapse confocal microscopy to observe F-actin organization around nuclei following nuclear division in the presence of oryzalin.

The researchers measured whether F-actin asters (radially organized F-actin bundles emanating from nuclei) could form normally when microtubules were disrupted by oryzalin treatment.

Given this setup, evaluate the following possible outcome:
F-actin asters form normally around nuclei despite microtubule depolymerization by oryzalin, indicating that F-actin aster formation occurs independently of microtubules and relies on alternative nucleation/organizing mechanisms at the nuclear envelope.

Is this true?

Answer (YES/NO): NO